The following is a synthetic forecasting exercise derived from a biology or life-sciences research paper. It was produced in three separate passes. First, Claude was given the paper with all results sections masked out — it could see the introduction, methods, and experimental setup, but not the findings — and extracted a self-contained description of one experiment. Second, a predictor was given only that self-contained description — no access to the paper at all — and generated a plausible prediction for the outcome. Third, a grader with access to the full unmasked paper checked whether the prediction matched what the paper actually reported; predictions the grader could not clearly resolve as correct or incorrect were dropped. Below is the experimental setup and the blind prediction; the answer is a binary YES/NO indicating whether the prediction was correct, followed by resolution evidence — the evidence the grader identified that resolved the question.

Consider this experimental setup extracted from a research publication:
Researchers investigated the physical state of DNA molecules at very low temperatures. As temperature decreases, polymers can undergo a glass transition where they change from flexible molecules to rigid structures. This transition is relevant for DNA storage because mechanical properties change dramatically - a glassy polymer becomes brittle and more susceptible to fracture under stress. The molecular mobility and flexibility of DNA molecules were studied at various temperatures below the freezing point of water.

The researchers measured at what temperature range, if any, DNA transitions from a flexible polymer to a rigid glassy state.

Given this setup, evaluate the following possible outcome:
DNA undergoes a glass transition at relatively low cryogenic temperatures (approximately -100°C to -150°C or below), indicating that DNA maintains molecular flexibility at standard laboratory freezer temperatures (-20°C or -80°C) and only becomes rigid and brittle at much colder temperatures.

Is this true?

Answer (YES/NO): NO